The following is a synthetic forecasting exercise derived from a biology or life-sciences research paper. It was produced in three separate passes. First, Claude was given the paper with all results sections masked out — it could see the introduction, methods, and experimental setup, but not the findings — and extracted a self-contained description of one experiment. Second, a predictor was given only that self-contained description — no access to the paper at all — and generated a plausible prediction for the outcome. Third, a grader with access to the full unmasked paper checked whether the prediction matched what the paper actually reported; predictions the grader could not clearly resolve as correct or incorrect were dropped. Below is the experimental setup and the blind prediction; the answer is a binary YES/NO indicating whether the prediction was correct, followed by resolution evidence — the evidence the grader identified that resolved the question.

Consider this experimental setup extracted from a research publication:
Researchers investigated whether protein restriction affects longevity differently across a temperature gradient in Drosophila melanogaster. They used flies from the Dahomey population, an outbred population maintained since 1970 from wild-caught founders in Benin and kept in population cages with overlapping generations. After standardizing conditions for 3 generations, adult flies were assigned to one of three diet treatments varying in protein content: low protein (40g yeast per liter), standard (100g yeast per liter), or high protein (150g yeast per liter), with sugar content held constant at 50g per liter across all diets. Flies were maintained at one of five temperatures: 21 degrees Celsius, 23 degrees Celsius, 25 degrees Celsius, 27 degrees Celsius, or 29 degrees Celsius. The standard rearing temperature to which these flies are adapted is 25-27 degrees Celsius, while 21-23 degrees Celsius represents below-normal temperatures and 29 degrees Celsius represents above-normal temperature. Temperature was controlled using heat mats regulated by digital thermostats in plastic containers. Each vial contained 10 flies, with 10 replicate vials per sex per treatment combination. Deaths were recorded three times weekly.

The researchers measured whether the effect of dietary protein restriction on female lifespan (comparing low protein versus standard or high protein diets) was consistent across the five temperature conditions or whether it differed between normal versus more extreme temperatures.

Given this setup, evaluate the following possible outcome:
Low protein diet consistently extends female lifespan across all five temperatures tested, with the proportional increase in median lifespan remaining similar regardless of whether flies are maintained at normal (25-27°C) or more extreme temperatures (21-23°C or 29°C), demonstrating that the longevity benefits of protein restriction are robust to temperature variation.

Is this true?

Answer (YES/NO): NO